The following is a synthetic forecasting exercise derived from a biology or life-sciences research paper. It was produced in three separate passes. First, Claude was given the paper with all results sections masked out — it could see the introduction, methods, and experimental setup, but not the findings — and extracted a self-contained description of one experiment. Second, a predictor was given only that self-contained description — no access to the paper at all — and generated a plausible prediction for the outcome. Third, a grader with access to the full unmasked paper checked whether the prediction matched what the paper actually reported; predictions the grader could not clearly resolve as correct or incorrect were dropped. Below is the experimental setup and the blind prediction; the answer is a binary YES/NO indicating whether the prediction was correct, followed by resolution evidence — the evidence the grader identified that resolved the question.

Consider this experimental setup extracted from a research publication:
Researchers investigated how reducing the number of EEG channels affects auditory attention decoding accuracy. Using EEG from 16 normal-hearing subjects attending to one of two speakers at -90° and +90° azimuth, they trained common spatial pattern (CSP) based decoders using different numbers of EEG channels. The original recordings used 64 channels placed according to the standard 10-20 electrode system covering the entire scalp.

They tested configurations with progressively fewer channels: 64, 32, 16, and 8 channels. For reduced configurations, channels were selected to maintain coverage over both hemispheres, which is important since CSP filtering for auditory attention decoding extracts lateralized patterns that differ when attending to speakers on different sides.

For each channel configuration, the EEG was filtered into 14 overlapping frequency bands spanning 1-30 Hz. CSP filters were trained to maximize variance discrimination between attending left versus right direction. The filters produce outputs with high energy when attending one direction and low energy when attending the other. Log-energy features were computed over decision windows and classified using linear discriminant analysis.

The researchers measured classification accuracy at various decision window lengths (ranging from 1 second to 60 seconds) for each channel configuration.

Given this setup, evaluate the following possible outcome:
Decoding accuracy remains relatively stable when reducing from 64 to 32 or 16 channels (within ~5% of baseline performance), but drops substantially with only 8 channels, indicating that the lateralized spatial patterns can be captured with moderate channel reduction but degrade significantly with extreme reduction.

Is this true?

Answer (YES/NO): NO